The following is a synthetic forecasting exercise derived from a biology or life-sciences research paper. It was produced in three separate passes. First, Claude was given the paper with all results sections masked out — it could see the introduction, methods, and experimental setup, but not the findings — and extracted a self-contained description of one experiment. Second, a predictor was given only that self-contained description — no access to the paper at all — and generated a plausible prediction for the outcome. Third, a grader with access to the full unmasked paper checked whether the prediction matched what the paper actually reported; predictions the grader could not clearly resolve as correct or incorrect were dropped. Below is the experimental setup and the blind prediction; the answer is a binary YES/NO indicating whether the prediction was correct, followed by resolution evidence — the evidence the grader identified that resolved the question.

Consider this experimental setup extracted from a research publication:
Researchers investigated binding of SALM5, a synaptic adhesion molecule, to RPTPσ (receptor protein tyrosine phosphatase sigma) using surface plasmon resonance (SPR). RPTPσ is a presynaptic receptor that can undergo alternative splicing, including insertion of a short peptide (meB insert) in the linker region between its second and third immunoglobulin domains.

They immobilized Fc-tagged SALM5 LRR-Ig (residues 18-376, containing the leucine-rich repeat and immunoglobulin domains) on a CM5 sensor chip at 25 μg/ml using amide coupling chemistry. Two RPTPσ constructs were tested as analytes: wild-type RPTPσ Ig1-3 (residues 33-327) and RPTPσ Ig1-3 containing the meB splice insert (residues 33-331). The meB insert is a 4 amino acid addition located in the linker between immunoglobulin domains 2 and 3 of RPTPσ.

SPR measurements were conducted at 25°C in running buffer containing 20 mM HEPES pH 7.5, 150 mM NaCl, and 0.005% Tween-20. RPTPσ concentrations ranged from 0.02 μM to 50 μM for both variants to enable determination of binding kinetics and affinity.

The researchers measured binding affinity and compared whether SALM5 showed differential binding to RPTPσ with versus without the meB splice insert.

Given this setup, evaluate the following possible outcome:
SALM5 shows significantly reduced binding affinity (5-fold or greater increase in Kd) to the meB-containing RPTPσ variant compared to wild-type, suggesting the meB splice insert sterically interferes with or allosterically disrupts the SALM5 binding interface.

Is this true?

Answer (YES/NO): NO